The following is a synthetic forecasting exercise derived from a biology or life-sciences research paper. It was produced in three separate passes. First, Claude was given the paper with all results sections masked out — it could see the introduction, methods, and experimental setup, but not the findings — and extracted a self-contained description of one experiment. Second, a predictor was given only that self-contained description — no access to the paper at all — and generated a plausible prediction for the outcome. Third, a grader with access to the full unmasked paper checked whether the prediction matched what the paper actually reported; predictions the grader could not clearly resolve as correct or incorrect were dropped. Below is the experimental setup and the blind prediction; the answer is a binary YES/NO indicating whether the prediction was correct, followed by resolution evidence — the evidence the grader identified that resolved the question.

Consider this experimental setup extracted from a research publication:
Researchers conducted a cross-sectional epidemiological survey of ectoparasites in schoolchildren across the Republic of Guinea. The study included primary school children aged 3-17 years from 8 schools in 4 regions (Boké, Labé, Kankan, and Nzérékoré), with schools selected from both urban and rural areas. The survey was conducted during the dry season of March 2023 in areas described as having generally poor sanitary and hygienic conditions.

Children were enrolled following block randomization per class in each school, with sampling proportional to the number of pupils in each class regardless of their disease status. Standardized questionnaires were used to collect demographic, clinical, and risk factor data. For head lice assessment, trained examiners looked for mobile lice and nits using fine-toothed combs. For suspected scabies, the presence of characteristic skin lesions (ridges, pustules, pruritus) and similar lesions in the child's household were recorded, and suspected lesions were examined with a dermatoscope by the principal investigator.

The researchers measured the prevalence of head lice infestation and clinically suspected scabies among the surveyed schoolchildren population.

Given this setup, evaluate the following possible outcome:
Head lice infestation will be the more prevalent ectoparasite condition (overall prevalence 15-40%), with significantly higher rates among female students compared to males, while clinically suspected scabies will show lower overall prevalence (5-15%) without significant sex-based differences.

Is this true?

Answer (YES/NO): NO